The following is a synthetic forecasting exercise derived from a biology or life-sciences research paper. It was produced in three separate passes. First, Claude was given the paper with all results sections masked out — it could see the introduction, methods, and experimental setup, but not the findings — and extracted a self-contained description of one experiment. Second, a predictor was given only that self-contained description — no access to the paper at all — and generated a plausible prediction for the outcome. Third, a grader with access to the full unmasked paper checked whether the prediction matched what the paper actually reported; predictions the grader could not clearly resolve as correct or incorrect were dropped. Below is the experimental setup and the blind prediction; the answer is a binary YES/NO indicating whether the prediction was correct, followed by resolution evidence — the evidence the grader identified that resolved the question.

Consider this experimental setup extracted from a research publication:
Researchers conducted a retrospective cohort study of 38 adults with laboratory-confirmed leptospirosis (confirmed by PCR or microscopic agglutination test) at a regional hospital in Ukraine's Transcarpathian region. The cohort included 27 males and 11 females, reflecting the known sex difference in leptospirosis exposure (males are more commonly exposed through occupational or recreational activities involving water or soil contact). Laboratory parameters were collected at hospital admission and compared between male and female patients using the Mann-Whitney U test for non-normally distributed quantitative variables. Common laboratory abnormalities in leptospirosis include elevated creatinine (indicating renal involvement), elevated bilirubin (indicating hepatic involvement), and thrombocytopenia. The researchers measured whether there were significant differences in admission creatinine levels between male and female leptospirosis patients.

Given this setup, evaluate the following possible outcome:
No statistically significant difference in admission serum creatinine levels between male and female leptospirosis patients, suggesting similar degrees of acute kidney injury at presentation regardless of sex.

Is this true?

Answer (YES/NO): YES